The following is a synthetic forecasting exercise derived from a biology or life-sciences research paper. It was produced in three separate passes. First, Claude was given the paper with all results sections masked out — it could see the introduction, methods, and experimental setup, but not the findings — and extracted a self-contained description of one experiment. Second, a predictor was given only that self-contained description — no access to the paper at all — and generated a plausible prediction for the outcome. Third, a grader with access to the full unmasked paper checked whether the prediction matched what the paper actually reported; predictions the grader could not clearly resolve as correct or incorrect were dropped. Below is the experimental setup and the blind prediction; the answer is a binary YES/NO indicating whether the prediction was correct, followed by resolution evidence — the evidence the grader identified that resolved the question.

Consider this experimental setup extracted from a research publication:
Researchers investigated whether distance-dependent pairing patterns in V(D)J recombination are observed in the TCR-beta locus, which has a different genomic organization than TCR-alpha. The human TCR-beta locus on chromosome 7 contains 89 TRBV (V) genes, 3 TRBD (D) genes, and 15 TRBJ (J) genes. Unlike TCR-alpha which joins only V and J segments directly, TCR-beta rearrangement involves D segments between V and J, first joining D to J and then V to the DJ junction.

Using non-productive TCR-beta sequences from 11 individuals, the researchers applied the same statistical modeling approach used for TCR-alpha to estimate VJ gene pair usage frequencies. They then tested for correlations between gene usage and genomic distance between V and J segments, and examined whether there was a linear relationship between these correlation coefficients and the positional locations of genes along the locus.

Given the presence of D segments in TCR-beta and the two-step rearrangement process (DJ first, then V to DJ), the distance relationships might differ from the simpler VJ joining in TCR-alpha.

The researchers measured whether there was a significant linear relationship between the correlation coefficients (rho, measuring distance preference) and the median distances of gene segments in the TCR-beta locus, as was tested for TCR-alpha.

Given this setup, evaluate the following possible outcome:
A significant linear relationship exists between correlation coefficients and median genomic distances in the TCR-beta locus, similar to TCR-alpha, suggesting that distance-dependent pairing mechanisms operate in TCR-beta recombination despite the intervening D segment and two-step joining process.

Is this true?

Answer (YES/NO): NO